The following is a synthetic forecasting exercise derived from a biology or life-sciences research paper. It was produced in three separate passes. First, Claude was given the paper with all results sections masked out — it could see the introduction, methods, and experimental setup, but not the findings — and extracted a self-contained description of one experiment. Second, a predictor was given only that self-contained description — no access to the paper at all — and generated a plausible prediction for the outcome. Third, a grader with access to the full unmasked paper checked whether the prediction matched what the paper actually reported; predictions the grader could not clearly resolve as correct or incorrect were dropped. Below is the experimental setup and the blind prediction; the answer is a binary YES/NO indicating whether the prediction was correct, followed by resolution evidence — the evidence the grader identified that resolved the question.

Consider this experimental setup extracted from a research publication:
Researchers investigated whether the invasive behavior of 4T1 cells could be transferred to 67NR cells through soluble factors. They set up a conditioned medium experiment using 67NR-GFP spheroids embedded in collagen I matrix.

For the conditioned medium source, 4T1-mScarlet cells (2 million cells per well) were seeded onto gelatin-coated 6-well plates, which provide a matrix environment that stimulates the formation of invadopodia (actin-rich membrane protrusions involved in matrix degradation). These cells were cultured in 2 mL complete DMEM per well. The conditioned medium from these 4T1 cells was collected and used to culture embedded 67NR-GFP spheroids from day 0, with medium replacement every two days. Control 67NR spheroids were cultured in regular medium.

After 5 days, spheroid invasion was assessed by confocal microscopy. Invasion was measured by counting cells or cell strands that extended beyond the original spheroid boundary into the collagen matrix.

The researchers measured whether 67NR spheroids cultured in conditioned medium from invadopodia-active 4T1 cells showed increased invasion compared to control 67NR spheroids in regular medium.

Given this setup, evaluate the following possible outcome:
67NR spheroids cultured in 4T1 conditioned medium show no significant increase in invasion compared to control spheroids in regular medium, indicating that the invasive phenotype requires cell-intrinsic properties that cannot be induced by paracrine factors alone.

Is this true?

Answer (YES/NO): YES